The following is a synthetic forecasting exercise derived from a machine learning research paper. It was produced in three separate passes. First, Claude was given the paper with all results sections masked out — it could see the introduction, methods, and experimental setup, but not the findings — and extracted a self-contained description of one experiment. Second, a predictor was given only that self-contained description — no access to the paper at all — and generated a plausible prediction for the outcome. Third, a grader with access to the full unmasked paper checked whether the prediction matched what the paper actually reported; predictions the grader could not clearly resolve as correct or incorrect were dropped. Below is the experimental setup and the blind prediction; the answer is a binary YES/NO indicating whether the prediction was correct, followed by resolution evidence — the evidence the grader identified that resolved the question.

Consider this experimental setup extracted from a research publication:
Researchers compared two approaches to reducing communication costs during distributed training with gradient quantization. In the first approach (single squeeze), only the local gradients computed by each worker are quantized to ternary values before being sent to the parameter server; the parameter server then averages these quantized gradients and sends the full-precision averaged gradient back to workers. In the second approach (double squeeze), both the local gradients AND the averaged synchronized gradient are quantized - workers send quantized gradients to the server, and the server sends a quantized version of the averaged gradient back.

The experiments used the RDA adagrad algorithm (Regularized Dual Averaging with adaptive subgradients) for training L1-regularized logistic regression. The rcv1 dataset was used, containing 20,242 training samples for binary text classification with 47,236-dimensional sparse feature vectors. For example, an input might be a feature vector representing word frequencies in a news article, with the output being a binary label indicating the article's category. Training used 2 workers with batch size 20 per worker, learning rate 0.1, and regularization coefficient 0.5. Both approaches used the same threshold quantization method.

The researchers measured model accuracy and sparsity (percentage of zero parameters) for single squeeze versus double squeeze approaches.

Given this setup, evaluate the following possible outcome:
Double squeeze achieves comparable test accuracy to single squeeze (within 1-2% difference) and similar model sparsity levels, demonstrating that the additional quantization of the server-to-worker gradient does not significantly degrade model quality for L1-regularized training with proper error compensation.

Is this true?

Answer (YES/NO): YES